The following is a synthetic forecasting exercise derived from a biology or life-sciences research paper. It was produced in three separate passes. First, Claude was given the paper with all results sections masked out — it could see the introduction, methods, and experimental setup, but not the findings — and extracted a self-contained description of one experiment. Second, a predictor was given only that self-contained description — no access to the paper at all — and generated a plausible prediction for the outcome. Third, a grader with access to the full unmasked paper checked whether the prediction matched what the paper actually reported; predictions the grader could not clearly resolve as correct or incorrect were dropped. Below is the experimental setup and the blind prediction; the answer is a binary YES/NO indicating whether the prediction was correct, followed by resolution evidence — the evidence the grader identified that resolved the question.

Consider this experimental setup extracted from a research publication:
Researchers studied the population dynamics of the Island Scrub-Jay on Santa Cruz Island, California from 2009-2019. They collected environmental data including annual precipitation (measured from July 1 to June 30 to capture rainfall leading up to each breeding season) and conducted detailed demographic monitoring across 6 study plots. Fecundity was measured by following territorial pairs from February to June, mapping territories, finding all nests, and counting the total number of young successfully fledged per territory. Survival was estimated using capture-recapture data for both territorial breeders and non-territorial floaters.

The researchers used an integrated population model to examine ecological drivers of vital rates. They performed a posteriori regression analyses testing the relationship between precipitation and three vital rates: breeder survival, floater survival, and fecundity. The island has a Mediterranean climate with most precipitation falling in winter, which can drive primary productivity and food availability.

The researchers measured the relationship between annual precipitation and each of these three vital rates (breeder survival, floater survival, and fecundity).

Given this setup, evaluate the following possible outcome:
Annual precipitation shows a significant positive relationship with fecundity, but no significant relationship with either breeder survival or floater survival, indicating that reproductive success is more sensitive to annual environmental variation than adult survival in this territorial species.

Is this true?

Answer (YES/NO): NO